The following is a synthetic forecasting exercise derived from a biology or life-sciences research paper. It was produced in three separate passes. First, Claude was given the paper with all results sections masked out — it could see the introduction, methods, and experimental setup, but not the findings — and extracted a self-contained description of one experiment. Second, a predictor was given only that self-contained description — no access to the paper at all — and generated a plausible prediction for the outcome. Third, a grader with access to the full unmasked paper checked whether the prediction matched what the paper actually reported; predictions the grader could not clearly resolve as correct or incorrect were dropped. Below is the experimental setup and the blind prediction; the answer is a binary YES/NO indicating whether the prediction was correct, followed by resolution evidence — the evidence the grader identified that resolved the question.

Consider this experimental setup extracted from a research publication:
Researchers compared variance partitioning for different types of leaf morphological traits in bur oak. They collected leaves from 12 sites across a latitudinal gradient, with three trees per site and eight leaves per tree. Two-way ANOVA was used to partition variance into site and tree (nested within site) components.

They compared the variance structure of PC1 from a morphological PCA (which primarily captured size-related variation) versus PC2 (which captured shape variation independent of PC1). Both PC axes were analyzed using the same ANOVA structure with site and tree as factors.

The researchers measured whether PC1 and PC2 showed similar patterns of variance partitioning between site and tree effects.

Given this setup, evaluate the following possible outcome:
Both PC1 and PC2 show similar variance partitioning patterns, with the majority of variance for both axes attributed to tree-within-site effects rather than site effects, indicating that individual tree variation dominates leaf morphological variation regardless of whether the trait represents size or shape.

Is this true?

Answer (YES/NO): NO